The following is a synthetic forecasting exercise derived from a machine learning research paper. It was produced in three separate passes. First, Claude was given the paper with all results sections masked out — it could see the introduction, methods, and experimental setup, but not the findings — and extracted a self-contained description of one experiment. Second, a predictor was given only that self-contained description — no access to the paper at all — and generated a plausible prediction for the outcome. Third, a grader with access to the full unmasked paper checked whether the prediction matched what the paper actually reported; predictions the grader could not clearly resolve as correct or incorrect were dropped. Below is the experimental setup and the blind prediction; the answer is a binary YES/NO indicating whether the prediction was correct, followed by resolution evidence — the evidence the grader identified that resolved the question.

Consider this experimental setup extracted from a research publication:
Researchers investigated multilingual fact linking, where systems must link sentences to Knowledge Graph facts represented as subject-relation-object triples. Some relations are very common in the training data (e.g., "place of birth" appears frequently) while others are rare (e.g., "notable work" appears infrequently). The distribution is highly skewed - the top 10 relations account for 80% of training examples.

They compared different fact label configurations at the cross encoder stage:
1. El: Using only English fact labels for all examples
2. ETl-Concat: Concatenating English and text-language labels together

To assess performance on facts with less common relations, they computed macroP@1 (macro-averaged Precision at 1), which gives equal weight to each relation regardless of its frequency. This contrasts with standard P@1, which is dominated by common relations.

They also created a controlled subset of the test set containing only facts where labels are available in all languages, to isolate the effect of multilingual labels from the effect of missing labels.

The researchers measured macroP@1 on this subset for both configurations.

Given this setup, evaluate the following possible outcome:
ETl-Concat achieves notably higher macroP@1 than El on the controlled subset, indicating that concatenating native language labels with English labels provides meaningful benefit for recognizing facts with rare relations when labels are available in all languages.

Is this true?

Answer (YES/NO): YES